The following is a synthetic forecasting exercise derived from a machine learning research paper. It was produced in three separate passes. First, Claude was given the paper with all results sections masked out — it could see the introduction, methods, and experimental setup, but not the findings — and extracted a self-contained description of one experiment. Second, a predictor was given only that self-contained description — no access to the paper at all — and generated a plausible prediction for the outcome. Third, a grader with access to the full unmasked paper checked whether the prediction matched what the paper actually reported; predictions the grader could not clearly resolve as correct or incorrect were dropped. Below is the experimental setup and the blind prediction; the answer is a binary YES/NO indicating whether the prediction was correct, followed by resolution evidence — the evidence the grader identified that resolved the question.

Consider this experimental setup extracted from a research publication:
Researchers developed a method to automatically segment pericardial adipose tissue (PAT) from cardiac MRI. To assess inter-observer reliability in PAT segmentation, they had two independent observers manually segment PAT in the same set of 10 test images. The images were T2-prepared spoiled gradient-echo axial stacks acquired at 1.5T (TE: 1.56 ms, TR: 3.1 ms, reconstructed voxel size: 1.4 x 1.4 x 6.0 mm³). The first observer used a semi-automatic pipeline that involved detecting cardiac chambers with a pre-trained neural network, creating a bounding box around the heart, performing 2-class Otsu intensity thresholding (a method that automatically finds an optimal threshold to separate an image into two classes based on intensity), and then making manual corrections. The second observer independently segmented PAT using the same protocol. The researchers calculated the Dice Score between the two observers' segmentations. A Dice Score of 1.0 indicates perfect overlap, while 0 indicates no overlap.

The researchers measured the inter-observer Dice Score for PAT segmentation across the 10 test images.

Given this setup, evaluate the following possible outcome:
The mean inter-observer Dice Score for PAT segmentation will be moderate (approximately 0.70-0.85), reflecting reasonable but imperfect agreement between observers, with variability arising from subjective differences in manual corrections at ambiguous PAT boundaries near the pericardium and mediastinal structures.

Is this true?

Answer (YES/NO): YES